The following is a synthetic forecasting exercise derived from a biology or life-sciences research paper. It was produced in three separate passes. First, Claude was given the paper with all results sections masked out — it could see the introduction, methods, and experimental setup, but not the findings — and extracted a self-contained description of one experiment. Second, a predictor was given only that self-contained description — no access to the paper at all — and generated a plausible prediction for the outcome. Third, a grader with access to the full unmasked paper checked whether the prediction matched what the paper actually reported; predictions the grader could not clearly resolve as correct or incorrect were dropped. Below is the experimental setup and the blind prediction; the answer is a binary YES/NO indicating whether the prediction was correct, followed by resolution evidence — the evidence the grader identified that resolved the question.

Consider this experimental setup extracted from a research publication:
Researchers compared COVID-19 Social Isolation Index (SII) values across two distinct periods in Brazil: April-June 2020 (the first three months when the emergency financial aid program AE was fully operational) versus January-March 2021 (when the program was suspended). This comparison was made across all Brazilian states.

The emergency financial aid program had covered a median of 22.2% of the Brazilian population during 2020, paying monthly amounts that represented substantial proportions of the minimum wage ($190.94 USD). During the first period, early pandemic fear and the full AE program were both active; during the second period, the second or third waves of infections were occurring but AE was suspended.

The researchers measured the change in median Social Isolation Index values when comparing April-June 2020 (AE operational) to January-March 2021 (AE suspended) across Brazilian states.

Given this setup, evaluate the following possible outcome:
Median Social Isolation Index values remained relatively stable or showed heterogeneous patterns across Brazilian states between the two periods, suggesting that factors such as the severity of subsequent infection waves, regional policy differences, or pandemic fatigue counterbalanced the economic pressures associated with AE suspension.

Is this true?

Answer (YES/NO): NO